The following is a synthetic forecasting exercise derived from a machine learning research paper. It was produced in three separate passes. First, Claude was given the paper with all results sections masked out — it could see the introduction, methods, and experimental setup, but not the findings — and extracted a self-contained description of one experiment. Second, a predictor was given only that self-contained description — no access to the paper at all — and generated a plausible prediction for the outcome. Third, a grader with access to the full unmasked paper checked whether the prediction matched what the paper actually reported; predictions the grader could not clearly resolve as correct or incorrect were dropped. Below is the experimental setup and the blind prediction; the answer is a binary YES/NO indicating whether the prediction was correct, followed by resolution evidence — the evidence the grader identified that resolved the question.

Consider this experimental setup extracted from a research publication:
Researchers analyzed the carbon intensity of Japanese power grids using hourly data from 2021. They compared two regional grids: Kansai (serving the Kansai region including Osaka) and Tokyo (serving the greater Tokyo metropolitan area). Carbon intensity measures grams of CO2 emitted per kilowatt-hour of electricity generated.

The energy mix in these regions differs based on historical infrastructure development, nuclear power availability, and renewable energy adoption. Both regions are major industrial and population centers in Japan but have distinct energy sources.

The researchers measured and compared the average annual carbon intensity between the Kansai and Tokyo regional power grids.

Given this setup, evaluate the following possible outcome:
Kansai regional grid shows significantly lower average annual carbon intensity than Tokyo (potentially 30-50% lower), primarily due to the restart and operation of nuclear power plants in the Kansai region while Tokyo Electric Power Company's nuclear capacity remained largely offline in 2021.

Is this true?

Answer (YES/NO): NO